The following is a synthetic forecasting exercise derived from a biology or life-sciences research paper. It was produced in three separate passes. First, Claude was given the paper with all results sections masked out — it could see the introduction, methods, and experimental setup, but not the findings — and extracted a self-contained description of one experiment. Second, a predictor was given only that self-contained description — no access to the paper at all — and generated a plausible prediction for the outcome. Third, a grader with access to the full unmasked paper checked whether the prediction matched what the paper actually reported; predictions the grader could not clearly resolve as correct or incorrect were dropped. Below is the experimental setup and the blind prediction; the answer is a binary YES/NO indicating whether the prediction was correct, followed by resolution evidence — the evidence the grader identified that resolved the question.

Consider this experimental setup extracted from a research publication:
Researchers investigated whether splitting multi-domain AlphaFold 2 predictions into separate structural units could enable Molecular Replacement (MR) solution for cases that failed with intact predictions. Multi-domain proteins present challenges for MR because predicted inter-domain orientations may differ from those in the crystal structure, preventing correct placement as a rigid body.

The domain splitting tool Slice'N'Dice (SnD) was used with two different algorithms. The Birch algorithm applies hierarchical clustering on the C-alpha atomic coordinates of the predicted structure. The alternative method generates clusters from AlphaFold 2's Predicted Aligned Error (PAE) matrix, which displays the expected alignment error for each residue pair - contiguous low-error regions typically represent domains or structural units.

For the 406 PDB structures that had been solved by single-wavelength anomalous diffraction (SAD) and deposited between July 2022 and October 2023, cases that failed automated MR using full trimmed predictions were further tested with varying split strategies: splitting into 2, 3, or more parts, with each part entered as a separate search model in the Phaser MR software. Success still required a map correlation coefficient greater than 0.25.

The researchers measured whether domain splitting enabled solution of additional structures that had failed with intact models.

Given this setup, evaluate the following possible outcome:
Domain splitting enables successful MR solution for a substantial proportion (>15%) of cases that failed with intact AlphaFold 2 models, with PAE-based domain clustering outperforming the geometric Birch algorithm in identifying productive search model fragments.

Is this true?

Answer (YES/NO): NO